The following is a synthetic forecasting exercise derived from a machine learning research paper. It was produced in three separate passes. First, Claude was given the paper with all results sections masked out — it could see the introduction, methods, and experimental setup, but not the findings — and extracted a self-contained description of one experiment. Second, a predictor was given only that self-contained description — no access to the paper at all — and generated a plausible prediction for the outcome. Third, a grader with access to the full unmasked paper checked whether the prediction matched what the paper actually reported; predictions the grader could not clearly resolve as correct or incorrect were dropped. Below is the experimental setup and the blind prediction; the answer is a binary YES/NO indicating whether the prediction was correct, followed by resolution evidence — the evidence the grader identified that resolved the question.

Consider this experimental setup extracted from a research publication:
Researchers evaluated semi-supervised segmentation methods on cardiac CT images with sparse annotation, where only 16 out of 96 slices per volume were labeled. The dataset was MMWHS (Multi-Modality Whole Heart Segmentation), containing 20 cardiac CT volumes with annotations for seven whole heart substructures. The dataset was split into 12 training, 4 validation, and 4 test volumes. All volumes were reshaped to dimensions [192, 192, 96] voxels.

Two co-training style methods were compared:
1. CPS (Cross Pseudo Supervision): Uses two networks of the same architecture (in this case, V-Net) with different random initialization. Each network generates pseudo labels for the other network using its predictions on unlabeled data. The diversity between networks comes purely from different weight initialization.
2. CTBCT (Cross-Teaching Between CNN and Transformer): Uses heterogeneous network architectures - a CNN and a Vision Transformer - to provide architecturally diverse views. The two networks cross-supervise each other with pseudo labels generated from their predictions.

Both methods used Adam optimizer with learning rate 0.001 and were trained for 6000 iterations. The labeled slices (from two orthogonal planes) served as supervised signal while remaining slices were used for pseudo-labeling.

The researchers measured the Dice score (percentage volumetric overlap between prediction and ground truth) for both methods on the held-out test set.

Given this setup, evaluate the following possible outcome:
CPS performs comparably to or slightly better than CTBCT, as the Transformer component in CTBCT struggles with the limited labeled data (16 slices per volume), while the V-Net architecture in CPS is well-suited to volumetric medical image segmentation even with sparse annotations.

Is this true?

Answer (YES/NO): YES